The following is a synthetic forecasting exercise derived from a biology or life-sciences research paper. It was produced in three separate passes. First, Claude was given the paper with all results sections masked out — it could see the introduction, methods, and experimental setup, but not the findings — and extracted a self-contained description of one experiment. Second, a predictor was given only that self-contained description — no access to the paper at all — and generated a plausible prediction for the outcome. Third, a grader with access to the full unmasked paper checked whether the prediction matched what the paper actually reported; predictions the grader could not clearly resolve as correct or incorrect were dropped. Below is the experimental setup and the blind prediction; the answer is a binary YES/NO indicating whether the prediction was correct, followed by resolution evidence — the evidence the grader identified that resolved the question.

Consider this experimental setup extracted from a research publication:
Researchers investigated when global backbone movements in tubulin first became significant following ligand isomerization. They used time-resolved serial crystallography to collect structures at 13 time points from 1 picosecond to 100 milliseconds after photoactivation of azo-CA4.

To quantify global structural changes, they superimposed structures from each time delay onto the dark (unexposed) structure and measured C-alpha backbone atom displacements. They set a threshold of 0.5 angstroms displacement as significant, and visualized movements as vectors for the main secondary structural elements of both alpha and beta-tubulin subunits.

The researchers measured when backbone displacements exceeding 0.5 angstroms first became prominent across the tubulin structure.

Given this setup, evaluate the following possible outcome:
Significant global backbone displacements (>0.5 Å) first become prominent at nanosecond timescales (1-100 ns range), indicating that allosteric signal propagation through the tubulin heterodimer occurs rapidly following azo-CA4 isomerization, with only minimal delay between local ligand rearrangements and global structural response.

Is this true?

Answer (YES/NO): YES